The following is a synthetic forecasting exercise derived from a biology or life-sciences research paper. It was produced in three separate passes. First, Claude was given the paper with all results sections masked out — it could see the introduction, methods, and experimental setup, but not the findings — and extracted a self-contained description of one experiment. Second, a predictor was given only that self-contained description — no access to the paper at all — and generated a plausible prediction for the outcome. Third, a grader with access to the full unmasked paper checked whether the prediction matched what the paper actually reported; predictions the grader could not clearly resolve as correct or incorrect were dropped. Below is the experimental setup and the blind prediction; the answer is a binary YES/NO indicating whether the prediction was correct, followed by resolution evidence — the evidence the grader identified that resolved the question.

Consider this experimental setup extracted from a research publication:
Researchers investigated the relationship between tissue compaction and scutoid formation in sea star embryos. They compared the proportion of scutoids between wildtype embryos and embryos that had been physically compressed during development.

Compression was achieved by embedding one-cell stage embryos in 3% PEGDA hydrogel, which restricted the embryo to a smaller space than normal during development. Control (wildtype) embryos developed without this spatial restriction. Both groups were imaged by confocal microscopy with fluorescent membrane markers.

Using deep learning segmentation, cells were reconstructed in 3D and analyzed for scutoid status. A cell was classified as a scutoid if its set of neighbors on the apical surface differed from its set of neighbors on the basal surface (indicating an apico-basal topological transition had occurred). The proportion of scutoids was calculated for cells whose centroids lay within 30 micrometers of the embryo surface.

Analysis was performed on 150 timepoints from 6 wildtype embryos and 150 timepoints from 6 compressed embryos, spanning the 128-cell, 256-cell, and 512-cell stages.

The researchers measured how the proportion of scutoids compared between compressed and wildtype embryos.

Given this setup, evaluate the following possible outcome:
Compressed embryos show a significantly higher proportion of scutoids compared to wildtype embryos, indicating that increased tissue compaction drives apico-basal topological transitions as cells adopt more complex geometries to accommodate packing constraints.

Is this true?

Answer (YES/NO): YES